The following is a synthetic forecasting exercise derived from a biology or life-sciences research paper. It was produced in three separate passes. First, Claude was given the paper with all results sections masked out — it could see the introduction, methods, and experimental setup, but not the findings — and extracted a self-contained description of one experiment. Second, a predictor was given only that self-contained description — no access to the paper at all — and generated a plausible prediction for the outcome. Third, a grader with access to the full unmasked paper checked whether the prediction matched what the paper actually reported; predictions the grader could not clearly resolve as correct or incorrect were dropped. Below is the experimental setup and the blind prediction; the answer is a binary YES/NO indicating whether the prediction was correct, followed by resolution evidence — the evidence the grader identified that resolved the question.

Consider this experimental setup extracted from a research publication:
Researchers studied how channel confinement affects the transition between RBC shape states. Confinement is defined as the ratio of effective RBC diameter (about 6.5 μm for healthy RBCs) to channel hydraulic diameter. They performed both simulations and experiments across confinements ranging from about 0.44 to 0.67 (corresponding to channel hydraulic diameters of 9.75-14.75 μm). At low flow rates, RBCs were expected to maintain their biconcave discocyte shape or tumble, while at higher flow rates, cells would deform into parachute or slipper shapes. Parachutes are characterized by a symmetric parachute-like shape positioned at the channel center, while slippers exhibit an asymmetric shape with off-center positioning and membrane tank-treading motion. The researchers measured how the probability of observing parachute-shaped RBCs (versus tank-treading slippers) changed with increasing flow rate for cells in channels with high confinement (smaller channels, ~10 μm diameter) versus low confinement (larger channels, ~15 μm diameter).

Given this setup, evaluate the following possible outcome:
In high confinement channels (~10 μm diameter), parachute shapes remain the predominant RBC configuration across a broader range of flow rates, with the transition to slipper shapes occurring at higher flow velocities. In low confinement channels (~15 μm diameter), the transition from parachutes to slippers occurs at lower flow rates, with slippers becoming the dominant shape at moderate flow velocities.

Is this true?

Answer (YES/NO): NO